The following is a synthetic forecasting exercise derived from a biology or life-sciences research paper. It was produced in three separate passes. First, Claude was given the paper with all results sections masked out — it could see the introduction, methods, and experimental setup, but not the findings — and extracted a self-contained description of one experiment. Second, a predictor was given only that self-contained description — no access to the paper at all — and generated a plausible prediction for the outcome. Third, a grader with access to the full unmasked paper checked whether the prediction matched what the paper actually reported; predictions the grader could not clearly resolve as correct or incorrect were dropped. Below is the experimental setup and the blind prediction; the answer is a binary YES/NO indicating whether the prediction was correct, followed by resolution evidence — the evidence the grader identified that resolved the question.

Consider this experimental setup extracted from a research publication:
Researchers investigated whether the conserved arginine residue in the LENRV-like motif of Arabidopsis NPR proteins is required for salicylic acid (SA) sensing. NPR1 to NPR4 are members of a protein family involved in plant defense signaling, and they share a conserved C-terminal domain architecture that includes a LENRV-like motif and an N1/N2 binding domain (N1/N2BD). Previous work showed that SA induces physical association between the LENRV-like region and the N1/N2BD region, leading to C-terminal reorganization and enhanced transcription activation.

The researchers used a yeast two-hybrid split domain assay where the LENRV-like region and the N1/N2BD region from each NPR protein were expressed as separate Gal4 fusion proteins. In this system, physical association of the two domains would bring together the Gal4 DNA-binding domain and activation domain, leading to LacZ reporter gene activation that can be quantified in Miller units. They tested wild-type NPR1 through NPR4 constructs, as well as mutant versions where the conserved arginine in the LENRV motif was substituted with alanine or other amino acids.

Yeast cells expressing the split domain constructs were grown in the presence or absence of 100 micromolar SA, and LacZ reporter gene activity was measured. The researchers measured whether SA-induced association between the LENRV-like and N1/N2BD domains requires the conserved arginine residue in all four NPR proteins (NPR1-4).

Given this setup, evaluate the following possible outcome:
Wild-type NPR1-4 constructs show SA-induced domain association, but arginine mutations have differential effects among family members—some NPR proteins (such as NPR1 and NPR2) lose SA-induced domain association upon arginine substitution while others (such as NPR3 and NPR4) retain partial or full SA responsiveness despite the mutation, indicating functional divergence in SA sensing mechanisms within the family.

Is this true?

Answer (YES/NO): NO